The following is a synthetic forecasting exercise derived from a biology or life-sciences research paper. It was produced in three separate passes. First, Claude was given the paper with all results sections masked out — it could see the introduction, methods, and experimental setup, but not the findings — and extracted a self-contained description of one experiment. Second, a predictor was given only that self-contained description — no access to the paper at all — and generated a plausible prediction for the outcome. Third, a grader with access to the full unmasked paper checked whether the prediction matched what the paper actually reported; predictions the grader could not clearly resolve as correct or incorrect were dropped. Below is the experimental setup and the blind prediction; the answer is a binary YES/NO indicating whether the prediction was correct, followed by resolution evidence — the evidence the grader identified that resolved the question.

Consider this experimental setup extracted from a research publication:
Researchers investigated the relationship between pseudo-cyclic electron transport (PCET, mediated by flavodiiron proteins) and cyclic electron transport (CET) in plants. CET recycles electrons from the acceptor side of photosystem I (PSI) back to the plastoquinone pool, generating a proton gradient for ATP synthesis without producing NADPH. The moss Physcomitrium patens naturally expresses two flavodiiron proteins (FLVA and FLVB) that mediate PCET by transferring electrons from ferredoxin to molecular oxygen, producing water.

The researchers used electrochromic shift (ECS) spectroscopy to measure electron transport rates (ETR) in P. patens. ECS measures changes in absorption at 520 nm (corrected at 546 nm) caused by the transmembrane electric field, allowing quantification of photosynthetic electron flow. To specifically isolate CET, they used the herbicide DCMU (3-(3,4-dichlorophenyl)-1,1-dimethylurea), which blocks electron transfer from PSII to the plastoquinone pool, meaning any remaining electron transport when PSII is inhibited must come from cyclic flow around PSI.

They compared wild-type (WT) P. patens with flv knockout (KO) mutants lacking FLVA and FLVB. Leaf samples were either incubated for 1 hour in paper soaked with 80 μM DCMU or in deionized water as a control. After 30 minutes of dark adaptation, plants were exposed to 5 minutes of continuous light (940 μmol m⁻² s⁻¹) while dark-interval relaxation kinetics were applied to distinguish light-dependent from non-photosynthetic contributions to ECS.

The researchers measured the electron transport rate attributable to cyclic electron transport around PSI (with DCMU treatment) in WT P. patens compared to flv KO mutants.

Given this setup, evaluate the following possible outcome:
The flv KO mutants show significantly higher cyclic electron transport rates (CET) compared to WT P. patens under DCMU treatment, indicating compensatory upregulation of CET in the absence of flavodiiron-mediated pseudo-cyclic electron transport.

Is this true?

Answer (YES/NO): YES